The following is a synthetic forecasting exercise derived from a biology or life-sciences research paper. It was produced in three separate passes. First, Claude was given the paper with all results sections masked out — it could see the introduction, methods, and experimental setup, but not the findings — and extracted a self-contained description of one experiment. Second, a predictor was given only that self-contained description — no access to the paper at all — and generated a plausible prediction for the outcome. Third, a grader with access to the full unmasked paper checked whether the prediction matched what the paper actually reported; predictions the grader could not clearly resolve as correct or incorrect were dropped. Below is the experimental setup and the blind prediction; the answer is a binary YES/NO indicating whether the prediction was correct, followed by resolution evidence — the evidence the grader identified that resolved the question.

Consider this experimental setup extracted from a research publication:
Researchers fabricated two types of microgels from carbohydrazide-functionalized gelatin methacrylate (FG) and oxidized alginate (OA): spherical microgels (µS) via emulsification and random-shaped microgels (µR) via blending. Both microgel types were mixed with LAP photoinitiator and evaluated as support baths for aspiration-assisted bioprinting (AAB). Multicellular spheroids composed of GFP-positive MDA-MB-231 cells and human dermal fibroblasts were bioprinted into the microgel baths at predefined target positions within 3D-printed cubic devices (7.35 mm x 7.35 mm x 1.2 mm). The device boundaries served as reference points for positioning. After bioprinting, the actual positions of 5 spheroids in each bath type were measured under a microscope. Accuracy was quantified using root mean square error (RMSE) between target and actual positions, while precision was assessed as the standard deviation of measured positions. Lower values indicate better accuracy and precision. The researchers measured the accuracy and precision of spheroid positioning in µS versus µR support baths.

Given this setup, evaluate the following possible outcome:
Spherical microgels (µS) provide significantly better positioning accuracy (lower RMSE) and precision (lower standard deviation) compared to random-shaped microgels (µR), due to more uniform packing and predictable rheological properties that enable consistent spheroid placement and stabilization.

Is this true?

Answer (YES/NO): NO